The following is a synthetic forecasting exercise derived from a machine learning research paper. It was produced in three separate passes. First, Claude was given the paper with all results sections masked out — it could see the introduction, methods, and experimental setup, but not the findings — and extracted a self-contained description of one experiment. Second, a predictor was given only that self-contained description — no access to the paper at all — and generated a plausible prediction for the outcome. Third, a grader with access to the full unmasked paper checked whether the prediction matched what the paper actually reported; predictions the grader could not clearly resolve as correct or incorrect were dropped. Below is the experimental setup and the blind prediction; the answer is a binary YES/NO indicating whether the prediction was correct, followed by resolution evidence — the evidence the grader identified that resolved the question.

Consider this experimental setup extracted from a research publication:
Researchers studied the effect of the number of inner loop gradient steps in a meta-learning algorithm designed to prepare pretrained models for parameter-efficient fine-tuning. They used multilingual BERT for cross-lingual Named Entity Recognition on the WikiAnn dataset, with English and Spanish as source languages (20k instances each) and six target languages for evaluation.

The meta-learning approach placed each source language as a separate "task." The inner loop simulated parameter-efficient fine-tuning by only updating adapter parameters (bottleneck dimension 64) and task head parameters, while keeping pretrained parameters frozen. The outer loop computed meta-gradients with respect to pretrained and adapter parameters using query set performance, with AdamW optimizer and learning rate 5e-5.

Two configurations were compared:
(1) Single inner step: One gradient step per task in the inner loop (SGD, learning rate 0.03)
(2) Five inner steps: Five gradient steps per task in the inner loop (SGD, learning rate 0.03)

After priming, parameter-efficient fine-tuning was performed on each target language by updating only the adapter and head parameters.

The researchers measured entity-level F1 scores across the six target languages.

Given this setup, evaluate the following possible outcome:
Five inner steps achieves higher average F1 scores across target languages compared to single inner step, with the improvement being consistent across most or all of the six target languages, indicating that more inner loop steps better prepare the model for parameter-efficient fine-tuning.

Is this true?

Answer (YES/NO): YES